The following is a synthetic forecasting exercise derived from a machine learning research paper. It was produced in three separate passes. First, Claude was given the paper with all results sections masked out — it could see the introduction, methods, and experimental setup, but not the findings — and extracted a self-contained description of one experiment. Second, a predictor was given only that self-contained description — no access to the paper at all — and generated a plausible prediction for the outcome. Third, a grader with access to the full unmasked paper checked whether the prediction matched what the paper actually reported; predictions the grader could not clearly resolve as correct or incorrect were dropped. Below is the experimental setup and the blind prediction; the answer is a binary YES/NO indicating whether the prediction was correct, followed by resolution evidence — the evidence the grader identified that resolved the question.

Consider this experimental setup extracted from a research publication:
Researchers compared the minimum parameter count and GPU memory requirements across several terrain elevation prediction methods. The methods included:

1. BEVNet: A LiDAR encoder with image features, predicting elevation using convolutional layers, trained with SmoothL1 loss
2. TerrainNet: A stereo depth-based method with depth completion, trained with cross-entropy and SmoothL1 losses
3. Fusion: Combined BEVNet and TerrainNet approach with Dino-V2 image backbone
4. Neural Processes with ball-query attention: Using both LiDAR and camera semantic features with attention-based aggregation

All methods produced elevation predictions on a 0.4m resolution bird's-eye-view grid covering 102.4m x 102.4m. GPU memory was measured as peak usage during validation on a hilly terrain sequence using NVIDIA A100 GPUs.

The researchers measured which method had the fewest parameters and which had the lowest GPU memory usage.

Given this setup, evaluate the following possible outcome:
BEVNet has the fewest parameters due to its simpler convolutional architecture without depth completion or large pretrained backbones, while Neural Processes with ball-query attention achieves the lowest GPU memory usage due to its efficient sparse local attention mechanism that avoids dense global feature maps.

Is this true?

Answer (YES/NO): NO